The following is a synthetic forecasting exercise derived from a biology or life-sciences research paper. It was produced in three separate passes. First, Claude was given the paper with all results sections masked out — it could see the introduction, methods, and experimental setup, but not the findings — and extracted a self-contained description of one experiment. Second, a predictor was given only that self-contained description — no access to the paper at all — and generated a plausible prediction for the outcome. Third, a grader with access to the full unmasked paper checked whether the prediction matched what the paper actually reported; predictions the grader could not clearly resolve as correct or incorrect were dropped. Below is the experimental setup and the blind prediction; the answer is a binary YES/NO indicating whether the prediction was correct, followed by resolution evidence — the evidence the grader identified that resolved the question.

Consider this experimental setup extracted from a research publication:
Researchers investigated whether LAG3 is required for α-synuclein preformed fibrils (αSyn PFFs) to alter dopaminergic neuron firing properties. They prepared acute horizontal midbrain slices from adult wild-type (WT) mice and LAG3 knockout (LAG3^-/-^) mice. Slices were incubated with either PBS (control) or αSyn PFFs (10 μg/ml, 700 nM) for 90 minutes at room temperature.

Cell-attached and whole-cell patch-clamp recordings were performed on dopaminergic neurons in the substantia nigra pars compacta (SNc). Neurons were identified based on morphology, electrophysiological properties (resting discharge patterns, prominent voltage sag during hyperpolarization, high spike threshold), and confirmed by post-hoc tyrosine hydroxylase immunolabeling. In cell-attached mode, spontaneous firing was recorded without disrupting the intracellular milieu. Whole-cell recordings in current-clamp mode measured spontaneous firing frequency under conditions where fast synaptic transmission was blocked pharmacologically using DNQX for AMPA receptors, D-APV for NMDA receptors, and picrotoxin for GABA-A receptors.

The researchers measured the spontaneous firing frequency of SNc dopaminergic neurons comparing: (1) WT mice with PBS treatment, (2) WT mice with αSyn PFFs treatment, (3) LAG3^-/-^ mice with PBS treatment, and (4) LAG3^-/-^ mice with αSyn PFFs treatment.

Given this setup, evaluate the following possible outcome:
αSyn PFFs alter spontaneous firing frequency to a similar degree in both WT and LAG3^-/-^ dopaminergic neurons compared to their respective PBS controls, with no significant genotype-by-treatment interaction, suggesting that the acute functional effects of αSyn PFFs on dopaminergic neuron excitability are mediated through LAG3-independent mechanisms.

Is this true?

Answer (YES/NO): NO